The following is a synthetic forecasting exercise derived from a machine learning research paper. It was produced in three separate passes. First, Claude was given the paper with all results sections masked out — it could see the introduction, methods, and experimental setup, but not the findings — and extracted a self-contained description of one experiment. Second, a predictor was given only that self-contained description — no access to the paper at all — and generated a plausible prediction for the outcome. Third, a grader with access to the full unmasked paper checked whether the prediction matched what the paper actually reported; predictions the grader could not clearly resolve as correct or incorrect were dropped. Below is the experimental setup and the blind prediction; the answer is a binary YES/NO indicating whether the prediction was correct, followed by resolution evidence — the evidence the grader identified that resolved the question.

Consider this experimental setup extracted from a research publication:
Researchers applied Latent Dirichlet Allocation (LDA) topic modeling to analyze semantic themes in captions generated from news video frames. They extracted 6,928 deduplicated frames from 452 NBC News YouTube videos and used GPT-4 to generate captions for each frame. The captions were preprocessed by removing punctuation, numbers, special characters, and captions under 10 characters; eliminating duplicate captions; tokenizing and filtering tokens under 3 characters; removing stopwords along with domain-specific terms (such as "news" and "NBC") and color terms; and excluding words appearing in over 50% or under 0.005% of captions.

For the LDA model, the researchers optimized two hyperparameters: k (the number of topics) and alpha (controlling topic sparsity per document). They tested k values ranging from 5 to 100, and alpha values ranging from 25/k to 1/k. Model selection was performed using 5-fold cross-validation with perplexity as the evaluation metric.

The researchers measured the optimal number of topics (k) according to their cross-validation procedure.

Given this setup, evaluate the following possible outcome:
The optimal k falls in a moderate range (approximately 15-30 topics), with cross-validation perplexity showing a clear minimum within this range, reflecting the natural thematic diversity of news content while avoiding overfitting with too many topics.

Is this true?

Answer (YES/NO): NO